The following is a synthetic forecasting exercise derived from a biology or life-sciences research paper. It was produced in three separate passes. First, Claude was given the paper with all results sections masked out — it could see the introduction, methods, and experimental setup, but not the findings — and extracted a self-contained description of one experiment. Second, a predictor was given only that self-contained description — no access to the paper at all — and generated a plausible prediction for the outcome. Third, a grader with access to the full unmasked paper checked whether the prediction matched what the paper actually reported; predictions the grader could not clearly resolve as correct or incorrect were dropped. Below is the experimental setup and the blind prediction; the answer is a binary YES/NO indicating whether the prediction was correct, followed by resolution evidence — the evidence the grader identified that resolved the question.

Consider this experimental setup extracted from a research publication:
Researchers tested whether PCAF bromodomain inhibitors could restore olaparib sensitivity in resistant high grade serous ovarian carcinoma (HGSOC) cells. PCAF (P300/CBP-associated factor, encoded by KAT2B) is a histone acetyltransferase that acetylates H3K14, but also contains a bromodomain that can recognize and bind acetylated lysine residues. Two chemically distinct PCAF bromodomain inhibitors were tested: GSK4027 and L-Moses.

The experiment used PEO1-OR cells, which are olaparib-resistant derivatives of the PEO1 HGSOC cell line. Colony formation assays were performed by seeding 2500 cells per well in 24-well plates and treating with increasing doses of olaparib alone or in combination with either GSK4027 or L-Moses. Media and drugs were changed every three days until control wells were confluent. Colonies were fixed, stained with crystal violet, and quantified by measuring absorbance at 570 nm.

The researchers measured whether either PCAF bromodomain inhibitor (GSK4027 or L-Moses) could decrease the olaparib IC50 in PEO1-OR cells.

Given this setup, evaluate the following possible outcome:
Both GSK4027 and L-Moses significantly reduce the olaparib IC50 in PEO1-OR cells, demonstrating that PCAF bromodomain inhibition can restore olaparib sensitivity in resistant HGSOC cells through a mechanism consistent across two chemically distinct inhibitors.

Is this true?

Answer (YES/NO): NO